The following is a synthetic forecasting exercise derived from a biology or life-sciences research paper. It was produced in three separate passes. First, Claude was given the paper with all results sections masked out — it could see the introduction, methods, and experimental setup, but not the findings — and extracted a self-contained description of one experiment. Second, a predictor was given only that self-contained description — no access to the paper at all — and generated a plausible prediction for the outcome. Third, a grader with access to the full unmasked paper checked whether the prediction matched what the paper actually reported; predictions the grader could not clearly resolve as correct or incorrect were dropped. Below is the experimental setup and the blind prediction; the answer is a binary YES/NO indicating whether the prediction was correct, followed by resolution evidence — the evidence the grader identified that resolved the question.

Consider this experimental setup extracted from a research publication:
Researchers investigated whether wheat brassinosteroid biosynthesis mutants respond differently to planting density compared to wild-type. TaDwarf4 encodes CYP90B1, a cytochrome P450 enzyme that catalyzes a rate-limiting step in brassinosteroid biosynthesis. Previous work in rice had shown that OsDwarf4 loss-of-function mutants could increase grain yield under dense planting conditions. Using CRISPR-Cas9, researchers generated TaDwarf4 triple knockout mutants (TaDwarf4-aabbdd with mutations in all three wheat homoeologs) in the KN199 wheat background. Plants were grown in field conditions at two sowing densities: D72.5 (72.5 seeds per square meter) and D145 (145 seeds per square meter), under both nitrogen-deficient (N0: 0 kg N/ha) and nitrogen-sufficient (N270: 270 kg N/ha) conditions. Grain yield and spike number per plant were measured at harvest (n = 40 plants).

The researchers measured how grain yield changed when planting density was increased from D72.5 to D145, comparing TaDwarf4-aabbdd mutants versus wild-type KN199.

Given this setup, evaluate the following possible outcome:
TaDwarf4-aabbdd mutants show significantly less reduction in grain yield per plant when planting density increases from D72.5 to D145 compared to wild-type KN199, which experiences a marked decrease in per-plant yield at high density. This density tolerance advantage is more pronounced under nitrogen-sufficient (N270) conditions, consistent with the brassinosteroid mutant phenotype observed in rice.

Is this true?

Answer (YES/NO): NO